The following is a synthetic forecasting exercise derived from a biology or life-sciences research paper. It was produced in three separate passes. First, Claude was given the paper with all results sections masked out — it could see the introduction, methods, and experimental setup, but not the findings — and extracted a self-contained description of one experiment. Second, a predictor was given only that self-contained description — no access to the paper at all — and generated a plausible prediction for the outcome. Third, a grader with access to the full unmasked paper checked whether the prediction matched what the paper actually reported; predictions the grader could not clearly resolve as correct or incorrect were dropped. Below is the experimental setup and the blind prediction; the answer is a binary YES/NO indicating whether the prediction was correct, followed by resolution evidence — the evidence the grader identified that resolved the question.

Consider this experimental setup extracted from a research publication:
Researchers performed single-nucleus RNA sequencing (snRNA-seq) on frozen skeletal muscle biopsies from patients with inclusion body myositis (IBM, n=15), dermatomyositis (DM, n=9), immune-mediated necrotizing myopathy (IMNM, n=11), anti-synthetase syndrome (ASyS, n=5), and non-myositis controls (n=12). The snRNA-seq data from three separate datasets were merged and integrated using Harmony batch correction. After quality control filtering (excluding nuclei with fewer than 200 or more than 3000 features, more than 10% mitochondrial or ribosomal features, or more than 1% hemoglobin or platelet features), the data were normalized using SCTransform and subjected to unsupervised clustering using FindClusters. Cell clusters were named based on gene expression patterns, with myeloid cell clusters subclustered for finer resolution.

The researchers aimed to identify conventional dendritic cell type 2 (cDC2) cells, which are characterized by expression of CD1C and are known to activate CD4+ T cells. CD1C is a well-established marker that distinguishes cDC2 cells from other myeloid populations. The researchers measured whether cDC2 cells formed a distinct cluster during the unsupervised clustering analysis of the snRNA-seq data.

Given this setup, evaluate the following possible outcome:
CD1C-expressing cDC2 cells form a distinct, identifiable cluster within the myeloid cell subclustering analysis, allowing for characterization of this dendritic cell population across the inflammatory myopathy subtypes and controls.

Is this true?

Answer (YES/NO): NO